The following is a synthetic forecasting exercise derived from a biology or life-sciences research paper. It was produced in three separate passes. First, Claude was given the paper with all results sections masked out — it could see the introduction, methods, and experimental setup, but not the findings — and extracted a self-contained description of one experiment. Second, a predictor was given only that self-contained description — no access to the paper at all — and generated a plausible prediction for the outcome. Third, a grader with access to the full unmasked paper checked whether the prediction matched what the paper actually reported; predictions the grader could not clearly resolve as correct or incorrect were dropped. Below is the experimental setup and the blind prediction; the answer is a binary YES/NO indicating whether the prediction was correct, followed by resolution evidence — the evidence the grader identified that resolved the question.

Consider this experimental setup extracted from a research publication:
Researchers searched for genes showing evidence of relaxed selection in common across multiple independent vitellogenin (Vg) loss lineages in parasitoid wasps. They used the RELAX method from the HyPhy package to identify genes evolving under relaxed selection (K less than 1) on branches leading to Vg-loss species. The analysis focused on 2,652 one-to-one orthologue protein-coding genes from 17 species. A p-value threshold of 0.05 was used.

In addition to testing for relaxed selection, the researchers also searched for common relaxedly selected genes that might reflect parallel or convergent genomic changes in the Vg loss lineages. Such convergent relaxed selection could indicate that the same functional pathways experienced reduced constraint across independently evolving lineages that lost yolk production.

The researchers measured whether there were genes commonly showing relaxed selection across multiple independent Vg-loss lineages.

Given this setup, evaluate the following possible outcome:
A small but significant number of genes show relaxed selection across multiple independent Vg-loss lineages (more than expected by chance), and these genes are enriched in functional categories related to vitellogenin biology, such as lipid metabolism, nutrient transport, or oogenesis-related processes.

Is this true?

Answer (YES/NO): NO